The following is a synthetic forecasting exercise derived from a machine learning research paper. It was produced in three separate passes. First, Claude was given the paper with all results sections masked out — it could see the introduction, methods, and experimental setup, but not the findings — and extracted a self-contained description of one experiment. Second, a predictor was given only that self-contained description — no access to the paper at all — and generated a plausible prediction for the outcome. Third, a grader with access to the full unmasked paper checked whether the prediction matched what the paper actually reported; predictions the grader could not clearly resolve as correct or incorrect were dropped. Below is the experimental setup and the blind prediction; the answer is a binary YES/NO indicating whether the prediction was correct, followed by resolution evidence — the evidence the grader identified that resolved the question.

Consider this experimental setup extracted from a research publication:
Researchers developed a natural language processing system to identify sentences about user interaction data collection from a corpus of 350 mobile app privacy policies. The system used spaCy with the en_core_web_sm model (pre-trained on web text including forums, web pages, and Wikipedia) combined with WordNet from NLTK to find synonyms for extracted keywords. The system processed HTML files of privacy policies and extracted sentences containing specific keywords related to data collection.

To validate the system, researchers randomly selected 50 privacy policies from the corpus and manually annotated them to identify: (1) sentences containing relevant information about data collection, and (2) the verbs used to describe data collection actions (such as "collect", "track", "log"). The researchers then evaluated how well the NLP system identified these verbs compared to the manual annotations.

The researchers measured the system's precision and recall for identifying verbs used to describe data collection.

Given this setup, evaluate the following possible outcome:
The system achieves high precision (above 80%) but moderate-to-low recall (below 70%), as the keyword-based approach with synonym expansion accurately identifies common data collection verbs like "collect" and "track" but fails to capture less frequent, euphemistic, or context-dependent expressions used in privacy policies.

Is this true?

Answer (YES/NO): NO